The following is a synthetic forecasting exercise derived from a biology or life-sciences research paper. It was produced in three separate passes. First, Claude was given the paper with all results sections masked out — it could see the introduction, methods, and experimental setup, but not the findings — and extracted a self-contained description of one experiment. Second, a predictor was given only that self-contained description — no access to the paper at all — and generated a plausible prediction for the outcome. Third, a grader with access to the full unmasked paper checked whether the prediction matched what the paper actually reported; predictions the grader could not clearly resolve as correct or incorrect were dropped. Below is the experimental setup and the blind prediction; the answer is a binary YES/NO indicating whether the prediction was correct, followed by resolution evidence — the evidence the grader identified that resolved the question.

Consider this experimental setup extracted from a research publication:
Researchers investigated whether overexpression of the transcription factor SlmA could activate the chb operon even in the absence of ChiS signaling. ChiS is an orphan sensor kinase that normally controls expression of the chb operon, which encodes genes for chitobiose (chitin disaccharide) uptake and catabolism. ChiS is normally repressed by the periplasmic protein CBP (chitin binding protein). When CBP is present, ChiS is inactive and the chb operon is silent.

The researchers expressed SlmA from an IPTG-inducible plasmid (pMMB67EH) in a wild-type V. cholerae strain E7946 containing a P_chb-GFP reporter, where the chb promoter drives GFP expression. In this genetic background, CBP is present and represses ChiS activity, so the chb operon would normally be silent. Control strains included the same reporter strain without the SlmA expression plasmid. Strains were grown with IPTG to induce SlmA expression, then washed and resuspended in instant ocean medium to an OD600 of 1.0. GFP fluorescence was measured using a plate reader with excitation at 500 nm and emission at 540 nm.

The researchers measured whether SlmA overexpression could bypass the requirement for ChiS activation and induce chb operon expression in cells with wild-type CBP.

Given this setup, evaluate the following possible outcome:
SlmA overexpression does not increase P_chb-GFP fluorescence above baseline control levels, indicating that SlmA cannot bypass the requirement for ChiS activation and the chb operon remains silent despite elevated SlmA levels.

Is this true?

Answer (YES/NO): YES